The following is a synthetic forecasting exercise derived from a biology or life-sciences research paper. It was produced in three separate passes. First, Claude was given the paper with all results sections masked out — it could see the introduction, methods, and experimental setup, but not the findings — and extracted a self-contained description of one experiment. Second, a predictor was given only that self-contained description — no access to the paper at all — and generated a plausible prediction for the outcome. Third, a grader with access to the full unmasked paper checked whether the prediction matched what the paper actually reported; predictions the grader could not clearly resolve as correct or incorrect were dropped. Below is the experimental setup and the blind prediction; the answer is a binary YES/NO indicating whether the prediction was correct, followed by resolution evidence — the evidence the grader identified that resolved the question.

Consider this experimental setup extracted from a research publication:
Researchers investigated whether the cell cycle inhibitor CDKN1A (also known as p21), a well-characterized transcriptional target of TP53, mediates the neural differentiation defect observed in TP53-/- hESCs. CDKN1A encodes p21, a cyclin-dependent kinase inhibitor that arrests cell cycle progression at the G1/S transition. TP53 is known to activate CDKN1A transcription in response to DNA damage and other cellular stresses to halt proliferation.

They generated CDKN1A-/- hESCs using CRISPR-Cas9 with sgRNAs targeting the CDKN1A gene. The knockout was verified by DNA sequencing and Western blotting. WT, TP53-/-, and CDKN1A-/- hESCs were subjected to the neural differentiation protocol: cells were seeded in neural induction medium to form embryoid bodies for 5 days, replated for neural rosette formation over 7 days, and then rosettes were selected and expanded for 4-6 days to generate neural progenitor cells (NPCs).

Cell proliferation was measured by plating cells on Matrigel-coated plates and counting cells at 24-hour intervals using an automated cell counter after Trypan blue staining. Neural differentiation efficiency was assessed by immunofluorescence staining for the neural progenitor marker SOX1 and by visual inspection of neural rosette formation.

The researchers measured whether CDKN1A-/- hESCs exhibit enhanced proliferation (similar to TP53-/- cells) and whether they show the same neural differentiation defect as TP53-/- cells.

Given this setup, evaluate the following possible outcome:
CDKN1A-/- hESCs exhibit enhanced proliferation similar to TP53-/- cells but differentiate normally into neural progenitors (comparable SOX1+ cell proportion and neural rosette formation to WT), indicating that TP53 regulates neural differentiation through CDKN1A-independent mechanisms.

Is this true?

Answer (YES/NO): YES